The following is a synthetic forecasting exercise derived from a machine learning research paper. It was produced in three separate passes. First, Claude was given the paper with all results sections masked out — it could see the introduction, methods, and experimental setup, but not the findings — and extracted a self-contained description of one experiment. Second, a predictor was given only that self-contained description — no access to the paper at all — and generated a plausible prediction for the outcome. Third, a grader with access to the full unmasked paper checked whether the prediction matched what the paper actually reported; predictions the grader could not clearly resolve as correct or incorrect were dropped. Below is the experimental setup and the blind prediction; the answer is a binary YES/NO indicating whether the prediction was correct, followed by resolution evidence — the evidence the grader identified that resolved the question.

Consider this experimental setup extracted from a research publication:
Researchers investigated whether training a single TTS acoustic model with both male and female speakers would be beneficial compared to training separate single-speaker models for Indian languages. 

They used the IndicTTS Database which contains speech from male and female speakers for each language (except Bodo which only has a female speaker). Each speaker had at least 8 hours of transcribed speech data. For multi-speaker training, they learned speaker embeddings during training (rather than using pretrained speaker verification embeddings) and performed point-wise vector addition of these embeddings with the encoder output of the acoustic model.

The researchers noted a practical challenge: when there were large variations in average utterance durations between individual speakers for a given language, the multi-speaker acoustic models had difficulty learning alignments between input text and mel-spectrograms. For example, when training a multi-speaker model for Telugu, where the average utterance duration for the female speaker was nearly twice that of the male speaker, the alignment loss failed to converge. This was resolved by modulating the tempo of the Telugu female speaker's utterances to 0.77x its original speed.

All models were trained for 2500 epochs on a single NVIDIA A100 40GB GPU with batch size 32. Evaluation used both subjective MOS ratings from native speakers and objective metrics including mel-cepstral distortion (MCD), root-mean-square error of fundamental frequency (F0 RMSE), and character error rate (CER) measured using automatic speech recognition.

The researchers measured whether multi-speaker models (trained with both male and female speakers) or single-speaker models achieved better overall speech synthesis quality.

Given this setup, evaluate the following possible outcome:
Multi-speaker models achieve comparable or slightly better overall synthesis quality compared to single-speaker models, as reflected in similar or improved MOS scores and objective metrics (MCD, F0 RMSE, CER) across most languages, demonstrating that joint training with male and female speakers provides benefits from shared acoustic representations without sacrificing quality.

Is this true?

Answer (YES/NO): NO